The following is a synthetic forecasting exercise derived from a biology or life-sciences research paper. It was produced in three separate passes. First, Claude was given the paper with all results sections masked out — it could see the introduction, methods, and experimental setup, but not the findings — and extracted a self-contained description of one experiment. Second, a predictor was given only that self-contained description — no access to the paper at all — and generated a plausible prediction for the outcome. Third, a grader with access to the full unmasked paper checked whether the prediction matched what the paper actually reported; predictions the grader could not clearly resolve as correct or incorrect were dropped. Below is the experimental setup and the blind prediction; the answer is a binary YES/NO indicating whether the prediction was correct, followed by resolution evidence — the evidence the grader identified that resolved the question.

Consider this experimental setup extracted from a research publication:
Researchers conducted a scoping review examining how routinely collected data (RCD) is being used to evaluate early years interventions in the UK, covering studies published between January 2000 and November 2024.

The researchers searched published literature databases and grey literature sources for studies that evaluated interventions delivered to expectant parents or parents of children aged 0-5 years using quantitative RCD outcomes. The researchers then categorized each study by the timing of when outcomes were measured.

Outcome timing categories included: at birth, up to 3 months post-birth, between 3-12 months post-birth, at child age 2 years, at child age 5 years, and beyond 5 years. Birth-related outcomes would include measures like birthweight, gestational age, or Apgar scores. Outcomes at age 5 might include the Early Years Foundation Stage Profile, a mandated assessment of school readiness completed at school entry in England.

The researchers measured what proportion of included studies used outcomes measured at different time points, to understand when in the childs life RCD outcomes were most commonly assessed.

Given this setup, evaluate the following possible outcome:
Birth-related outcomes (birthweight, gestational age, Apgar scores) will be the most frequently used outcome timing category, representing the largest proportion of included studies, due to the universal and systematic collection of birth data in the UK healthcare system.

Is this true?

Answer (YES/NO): NO